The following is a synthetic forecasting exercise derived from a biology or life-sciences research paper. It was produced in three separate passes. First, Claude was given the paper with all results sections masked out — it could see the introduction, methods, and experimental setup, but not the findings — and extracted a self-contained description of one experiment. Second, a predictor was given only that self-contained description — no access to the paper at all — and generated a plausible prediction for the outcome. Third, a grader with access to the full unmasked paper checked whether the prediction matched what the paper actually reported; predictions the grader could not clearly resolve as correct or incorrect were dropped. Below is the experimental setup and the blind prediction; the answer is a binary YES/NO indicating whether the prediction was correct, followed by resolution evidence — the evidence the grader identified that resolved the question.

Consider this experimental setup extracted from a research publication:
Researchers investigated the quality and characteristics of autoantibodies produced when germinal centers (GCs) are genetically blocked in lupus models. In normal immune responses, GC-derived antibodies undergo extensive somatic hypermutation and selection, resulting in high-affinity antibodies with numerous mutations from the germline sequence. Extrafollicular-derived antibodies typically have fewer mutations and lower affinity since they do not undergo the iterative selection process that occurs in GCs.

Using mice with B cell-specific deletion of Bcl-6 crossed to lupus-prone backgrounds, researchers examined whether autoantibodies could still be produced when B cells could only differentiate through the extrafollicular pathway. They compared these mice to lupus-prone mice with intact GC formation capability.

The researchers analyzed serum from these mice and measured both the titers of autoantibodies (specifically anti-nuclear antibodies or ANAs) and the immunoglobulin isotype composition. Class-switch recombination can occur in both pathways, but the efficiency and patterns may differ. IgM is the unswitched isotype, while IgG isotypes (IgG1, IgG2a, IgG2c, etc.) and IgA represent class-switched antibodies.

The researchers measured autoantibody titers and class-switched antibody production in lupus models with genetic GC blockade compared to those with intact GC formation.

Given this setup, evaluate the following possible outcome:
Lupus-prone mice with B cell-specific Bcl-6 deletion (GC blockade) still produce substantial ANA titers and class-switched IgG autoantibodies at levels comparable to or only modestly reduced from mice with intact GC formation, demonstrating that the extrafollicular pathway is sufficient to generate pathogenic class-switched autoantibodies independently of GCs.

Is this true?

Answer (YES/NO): YES